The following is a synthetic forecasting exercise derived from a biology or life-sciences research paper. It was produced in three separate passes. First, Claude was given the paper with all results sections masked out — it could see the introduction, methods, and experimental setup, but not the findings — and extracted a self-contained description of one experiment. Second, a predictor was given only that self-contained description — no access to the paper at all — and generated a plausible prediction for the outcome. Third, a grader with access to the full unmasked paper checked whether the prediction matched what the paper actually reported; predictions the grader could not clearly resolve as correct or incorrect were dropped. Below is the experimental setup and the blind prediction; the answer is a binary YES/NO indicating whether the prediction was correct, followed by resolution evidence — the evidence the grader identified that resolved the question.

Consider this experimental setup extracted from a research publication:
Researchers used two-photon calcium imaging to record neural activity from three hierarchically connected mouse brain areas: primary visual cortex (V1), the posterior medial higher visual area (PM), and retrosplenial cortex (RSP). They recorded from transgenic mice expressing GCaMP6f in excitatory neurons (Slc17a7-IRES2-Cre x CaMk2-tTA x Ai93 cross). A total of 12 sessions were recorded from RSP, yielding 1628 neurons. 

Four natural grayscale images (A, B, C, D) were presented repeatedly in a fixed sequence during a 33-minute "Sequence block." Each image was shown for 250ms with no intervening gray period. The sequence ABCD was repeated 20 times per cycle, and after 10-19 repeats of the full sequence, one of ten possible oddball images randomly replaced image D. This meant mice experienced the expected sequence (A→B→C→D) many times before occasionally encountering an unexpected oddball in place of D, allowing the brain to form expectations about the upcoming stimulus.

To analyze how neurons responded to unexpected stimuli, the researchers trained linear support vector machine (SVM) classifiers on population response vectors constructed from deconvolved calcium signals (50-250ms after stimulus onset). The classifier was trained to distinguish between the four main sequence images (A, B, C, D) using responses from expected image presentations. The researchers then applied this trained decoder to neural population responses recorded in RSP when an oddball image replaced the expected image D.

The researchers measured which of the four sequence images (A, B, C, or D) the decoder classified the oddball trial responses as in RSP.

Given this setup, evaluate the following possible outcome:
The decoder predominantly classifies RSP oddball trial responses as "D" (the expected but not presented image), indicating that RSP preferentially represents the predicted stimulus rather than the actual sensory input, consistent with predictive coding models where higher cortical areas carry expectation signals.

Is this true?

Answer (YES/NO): YES